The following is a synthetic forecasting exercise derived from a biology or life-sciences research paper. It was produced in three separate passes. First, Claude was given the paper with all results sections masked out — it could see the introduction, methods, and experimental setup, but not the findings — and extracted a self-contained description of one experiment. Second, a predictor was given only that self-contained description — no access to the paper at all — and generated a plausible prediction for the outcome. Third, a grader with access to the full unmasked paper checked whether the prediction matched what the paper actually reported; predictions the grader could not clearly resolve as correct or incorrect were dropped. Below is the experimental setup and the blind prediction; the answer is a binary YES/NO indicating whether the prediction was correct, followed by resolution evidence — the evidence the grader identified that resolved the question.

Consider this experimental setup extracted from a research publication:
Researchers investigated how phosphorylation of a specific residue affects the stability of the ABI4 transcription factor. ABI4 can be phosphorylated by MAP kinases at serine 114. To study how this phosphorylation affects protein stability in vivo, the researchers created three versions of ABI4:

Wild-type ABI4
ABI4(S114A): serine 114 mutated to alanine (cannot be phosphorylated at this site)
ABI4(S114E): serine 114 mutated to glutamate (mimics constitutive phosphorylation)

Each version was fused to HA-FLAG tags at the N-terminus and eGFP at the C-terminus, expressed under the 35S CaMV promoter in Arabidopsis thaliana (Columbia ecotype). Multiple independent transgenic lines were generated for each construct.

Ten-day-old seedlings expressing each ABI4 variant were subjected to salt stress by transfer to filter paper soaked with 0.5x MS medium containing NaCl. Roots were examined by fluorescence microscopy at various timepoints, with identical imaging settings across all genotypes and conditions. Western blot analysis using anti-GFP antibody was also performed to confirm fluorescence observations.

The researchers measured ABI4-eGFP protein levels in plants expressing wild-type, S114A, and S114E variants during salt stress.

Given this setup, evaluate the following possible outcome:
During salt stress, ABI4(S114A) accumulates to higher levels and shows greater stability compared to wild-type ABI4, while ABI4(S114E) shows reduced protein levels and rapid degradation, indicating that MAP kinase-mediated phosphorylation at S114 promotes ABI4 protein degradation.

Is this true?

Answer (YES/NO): NO